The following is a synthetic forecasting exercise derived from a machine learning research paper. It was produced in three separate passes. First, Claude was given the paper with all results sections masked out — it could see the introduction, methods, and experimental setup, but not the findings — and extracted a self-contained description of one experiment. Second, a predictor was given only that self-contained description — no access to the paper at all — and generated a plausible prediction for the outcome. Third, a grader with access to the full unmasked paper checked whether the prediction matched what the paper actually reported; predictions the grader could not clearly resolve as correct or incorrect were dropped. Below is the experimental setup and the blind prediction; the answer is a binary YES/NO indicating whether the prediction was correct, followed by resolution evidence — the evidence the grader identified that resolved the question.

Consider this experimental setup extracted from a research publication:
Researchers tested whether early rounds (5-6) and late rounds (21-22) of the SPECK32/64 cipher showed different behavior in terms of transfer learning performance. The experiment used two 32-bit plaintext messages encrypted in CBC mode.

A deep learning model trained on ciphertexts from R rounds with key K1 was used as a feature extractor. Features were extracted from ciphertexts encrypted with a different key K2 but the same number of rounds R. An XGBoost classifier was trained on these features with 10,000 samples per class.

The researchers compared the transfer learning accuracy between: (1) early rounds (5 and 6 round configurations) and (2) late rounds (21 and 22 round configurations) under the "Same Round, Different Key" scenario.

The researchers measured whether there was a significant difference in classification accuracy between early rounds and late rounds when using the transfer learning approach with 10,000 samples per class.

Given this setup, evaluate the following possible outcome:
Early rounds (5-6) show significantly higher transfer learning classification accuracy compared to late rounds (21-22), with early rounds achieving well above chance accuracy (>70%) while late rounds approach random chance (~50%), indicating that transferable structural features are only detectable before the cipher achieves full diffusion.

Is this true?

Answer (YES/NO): NO